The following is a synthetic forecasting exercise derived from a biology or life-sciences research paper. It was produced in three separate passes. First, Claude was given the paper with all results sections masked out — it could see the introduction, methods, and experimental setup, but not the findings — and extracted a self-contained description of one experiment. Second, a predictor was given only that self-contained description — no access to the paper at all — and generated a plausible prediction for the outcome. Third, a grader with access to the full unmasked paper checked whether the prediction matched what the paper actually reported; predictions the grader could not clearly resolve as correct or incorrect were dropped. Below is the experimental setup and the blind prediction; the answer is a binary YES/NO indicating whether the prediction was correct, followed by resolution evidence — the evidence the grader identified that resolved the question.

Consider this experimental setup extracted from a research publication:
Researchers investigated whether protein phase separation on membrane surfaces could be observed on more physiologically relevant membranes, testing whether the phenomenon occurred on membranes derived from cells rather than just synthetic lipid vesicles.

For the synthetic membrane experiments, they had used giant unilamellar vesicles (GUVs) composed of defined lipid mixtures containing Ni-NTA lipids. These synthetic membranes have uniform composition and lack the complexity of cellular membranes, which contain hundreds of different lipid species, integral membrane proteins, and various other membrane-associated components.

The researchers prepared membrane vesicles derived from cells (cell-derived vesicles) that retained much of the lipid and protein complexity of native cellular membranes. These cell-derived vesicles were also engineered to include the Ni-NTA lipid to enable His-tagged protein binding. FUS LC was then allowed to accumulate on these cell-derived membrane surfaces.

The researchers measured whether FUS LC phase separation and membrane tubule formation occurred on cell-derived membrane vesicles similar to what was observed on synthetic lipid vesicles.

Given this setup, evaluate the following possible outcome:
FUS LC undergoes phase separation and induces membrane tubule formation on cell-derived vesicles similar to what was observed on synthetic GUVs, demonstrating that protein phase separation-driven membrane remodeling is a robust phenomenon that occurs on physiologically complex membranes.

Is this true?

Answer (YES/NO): YES